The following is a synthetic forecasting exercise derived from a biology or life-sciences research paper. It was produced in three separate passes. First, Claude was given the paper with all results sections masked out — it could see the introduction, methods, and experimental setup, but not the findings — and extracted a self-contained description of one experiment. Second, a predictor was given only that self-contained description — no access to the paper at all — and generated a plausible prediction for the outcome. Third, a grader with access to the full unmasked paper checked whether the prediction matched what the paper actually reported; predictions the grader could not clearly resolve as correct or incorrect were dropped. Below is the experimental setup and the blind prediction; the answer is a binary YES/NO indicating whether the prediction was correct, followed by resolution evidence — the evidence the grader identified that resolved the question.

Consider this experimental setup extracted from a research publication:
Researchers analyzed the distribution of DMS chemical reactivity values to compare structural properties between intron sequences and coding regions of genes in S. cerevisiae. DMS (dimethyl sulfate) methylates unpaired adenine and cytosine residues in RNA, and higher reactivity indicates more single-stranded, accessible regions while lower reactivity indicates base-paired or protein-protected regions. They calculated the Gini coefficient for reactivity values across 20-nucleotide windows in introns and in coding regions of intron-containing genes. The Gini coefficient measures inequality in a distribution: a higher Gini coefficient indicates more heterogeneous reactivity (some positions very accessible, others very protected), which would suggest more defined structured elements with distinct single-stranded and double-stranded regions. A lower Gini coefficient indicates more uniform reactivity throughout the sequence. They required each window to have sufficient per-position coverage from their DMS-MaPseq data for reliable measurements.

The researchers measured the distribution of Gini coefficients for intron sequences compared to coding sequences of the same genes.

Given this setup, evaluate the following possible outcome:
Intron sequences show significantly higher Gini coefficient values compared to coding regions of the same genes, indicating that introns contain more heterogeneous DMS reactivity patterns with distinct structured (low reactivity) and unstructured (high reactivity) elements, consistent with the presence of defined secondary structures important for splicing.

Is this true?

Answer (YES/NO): YES